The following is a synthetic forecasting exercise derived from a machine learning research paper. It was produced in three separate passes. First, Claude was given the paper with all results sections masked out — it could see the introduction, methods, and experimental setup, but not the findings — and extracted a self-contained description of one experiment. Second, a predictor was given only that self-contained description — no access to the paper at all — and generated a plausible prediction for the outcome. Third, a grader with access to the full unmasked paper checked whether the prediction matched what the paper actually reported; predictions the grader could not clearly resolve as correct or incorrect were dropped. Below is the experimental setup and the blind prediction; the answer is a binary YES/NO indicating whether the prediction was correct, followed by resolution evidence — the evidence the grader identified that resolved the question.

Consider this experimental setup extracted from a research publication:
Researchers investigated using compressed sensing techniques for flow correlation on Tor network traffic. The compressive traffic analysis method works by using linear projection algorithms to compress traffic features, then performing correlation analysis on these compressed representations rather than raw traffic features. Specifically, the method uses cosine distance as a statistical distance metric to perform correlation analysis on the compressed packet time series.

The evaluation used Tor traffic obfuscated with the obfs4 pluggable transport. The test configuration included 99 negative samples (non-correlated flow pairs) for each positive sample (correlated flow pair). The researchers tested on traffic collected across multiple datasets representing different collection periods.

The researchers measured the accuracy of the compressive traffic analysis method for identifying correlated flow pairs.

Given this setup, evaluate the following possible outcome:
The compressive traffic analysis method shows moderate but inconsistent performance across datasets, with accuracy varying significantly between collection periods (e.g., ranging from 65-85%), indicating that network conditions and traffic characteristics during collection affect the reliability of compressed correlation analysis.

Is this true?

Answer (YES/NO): NO